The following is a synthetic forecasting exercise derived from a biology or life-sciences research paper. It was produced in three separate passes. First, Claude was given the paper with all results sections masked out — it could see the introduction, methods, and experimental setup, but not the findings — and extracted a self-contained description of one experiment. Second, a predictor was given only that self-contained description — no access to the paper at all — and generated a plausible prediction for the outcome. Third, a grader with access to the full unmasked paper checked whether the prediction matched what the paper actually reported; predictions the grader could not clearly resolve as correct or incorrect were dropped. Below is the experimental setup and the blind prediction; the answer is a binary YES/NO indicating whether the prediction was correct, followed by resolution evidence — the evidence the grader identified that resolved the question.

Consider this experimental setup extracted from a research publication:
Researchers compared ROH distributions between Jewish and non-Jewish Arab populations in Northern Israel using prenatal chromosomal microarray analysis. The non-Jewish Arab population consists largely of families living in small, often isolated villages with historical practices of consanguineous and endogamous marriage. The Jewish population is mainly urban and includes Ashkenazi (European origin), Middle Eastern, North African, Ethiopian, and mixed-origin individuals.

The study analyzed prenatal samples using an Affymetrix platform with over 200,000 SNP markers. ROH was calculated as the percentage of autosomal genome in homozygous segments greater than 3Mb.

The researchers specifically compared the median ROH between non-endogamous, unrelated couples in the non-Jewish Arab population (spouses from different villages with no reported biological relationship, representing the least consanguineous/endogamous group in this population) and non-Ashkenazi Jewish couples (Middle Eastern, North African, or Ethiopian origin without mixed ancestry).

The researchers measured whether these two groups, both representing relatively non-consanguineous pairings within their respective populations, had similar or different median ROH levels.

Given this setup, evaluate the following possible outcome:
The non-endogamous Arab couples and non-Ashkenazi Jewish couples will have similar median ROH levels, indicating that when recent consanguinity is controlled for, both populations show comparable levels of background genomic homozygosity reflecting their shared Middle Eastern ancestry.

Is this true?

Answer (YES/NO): NO